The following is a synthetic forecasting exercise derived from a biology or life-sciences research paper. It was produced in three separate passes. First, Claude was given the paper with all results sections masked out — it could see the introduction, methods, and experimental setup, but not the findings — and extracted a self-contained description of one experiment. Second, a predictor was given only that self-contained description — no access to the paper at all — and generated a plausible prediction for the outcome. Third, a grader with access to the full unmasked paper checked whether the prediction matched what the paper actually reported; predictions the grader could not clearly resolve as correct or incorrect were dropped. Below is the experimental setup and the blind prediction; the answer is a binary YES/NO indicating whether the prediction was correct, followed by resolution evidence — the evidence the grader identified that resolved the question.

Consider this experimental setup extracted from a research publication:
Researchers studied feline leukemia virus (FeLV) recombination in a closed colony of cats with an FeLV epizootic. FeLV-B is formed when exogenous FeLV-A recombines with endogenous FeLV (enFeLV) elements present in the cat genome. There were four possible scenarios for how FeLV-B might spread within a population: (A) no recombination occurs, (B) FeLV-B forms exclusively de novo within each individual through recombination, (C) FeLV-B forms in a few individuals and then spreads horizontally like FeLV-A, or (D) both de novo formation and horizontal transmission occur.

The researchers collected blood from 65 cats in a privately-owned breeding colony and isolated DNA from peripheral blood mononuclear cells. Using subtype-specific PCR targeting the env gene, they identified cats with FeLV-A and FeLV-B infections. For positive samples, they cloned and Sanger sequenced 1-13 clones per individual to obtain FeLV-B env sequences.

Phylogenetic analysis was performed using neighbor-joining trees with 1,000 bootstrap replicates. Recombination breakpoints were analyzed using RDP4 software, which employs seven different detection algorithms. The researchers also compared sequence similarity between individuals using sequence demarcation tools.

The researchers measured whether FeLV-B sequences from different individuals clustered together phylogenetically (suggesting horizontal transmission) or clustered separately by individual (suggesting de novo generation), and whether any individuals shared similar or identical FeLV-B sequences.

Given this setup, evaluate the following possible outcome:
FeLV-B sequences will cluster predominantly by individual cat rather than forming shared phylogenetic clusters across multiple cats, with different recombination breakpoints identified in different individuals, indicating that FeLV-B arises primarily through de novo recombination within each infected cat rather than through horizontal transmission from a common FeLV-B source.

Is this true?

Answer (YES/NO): NO